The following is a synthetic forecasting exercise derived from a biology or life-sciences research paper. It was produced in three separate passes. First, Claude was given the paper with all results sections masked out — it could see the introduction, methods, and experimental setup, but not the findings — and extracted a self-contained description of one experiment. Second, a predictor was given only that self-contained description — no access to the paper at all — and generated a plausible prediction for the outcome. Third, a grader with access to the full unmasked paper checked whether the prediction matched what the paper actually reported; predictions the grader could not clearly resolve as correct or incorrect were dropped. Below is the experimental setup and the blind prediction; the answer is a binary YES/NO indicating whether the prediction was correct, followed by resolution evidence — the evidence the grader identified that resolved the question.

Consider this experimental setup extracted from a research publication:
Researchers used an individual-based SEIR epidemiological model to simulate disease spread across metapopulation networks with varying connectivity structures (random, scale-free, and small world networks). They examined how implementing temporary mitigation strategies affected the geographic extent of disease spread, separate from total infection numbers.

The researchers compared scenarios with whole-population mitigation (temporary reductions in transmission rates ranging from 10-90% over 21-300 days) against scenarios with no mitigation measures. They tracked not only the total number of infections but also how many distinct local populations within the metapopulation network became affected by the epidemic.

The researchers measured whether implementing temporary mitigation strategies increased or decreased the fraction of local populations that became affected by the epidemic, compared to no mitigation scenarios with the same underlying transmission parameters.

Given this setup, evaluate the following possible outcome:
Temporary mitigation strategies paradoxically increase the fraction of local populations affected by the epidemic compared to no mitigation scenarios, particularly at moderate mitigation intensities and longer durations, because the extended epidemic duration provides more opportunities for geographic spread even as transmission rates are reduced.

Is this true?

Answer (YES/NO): NO